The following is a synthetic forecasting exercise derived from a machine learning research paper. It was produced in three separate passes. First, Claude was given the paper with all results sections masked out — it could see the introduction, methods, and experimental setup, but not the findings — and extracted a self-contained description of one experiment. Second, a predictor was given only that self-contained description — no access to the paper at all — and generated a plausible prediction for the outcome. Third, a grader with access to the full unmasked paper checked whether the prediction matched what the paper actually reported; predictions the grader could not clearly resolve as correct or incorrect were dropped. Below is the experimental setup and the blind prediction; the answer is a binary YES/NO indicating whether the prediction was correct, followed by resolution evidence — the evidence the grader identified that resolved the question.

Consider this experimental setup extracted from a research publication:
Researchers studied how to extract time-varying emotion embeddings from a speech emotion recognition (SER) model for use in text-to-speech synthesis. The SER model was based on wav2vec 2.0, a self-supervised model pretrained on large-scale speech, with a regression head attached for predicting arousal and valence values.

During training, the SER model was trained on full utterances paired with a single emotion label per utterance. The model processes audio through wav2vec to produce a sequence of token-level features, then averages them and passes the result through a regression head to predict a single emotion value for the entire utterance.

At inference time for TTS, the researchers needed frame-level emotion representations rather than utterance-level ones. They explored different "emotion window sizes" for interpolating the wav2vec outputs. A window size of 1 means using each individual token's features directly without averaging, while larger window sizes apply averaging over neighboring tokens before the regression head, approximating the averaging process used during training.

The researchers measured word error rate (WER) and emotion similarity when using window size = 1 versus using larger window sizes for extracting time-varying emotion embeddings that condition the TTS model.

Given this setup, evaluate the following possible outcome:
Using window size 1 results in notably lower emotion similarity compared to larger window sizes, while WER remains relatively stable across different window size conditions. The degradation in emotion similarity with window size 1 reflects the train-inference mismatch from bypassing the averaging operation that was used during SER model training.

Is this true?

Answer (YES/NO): NO